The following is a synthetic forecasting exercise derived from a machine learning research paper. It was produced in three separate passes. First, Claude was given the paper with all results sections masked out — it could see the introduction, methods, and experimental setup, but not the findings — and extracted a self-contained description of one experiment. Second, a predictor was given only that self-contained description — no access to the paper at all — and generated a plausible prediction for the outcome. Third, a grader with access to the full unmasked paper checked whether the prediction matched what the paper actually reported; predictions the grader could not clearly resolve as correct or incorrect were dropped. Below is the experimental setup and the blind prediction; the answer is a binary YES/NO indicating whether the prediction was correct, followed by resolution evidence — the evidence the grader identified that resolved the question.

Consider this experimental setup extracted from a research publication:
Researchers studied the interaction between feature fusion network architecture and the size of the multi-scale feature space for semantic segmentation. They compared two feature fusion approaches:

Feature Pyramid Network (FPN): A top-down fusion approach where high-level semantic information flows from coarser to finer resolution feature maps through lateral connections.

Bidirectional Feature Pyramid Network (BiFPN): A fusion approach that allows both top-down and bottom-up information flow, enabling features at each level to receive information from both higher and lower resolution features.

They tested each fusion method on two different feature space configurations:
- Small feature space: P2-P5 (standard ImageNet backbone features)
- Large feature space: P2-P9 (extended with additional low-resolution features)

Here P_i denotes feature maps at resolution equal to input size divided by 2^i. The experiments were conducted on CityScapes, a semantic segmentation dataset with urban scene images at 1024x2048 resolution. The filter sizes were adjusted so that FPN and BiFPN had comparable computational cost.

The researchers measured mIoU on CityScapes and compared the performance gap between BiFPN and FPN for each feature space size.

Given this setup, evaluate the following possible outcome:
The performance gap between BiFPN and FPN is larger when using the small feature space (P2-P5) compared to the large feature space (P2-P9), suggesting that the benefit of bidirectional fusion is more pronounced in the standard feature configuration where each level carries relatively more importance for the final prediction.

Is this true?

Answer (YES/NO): NO